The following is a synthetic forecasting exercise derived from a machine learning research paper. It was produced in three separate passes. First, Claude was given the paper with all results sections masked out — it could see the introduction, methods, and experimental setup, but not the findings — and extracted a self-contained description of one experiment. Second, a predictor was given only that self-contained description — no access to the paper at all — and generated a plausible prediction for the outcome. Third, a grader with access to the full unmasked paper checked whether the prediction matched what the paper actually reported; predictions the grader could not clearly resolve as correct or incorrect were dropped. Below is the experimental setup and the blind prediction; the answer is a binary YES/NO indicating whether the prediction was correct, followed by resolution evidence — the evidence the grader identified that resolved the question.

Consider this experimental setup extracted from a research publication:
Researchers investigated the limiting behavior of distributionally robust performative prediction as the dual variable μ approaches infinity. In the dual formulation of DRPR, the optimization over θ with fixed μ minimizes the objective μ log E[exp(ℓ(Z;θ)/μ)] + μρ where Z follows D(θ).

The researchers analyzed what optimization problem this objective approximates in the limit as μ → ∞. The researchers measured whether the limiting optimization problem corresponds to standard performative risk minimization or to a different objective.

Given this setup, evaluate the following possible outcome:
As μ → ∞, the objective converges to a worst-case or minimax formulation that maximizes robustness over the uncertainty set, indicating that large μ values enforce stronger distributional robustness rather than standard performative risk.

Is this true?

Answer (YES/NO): NO